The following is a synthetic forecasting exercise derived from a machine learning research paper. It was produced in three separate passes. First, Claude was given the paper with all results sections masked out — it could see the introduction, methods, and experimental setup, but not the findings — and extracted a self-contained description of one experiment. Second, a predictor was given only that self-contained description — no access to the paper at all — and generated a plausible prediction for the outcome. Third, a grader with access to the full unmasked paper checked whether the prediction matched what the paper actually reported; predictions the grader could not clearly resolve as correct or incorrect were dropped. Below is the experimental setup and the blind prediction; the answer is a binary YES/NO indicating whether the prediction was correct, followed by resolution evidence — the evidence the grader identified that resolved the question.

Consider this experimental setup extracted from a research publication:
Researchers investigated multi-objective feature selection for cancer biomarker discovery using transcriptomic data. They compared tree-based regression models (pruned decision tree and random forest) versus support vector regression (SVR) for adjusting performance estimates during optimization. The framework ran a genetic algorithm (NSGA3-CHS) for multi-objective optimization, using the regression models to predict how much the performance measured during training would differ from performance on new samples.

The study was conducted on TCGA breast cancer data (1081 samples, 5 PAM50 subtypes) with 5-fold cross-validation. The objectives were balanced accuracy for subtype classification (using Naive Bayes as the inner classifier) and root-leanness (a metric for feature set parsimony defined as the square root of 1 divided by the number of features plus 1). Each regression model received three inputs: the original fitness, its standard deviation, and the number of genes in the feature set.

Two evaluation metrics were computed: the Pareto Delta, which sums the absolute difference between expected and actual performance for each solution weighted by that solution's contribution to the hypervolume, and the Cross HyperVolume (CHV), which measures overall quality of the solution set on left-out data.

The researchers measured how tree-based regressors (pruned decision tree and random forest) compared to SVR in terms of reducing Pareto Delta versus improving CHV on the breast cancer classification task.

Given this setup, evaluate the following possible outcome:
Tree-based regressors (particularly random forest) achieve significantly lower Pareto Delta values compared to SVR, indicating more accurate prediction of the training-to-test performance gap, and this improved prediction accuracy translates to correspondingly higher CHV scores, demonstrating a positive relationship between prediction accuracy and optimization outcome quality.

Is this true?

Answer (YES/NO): NO